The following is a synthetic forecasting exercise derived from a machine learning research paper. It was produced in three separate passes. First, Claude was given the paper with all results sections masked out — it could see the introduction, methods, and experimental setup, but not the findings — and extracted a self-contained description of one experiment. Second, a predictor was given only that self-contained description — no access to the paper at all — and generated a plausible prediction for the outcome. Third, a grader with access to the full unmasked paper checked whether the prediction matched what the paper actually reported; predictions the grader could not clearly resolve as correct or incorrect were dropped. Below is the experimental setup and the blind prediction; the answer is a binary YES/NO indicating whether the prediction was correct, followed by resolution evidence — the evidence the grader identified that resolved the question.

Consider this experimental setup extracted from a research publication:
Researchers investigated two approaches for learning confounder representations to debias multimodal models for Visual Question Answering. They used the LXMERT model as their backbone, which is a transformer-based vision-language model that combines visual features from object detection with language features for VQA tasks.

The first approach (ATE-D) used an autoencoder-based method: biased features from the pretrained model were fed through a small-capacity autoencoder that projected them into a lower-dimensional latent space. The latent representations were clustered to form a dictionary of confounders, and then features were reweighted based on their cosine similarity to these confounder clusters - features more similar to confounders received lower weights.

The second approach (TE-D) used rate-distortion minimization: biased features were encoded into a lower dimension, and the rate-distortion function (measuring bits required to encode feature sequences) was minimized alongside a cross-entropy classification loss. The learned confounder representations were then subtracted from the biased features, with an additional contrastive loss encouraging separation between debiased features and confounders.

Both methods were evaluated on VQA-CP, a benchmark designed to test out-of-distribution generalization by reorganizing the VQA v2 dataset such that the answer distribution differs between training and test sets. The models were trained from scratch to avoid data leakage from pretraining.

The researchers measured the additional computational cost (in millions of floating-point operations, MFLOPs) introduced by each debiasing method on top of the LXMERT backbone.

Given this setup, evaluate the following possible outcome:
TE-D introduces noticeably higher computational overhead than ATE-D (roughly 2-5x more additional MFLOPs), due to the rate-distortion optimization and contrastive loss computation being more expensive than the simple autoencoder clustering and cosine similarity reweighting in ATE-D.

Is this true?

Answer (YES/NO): NO